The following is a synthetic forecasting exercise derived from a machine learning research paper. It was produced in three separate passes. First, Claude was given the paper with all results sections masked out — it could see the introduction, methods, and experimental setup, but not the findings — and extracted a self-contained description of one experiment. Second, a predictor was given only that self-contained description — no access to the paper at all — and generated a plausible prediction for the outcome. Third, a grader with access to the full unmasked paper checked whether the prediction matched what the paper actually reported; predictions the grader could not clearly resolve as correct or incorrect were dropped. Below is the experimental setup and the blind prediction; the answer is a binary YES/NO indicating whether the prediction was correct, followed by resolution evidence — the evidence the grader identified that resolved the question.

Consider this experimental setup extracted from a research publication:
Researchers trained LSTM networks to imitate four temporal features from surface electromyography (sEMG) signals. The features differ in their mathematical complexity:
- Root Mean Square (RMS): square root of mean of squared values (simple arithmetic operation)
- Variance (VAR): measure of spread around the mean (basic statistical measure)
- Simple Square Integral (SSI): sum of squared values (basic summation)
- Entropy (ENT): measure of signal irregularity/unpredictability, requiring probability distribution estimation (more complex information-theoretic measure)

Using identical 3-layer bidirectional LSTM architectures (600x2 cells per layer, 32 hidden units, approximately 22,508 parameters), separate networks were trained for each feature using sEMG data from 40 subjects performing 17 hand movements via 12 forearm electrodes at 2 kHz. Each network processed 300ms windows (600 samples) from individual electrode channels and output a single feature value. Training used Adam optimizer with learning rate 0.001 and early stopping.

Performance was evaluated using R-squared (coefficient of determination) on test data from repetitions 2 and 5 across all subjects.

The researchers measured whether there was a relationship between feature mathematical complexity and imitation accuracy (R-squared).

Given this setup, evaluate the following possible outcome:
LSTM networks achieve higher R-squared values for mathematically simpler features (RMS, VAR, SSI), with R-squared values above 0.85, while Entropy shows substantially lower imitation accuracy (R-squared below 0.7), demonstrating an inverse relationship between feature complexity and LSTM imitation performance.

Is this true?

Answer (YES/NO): NO